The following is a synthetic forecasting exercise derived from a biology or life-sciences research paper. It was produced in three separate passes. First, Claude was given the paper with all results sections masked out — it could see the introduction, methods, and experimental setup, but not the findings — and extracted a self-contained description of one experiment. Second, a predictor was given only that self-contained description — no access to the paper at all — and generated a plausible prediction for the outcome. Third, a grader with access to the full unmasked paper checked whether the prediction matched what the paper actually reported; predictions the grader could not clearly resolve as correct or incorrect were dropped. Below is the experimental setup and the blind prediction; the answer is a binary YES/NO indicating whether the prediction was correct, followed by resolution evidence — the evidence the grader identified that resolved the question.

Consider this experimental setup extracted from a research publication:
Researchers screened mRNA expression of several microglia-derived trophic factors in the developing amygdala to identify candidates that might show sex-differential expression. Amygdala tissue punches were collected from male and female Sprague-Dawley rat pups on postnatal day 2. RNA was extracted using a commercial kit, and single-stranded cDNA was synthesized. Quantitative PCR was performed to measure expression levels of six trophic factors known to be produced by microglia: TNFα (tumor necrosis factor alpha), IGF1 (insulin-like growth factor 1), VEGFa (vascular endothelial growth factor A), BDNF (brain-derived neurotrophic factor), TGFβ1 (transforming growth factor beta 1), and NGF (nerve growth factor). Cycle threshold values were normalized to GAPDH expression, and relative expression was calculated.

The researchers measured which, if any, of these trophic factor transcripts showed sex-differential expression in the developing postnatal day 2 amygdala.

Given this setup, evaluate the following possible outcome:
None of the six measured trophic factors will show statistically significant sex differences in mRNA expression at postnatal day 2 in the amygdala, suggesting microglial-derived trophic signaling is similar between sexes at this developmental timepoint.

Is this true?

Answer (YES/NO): YES